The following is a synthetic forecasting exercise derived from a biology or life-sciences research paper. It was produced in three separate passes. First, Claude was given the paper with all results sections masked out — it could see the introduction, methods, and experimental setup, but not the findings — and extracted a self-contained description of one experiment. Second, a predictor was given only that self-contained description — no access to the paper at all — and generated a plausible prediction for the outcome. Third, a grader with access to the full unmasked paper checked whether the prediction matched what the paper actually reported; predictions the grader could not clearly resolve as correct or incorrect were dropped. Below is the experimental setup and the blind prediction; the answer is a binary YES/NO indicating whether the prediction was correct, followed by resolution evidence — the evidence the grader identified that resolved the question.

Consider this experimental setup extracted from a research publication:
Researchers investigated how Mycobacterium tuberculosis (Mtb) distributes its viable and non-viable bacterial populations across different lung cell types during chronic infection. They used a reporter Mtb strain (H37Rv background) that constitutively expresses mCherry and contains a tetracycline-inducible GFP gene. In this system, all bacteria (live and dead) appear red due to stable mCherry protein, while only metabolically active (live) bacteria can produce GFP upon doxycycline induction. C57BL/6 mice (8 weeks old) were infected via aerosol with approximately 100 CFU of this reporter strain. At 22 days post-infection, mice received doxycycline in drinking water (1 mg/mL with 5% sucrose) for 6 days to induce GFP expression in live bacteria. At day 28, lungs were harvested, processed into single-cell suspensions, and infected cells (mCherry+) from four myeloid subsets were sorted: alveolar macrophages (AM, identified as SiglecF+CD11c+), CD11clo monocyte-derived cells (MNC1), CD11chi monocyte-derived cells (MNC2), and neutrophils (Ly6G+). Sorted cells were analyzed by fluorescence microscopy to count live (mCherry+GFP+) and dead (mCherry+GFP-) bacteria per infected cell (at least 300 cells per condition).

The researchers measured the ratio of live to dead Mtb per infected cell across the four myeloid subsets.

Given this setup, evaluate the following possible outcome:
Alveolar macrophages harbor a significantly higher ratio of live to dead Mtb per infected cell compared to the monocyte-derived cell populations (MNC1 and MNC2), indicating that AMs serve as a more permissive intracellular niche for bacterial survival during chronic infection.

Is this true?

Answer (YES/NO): NO